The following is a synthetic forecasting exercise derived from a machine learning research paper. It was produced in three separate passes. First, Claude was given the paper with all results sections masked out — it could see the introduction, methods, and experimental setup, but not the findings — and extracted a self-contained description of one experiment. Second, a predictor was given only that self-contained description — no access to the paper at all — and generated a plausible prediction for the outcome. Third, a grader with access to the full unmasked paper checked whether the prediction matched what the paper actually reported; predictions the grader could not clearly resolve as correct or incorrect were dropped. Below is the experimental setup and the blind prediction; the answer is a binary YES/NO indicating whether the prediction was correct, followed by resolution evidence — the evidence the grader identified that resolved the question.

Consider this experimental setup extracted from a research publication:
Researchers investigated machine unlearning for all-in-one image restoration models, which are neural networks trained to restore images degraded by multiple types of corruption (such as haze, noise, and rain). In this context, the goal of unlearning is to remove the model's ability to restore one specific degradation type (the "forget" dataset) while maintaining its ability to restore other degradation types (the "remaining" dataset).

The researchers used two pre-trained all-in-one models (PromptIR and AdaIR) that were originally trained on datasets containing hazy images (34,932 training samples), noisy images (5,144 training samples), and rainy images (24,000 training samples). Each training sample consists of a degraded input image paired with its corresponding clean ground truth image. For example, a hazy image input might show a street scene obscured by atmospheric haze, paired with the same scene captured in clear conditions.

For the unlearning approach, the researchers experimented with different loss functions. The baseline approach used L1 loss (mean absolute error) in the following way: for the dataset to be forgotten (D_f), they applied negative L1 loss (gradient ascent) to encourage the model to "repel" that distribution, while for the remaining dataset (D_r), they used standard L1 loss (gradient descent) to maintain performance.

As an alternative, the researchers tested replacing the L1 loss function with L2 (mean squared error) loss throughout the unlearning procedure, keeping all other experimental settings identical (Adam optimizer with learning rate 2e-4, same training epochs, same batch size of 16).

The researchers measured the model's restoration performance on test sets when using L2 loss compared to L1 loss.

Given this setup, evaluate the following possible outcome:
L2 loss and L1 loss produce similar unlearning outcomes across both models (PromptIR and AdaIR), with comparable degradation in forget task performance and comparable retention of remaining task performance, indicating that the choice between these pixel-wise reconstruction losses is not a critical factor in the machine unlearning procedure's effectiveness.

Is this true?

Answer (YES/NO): NO